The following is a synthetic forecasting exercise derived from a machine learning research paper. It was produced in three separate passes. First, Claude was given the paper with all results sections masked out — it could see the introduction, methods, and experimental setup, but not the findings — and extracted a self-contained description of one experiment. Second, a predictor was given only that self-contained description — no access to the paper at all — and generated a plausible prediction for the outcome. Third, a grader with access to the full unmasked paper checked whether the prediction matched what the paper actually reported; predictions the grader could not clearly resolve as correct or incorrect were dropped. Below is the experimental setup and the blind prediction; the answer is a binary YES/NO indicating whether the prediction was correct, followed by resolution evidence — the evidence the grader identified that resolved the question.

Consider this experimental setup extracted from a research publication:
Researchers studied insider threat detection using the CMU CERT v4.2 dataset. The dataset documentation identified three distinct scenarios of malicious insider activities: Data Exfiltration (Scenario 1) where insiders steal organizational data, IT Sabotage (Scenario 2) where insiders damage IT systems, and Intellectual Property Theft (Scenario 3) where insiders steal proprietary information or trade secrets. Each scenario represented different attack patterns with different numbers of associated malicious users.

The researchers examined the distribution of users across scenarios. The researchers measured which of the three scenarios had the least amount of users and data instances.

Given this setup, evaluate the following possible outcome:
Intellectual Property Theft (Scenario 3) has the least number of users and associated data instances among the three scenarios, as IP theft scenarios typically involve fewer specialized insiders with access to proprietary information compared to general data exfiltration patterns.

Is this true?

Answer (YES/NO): YES